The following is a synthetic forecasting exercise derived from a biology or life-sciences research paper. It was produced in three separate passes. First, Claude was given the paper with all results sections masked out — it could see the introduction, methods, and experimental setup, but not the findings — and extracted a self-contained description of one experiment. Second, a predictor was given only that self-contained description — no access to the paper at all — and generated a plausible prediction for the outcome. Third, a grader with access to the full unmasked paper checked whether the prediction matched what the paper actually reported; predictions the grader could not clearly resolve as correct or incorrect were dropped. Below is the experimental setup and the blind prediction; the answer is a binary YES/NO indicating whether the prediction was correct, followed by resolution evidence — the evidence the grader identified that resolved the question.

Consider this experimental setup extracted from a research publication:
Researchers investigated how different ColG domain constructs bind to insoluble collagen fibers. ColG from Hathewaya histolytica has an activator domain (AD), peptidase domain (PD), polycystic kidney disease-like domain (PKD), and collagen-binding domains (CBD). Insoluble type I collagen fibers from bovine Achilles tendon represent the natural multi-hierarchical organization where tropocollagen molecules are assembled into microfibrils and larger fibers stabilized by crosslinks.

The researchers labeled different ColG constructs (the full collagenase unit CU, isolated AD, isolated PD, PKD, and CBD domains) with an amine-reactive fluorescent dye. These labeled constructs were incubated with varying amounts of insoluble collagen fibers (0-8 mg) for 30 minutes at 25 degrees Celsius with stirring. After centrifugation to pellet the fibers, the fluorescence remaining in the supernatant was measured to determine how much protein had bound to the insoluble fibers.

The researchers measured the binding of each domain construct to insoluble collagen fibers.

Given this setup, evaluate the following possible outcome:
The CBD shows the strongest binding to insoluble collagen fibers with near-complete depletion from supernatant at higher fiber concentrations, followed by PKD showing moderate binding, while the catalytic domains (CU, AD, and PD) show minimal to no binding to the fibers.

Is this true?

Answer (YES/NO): NO